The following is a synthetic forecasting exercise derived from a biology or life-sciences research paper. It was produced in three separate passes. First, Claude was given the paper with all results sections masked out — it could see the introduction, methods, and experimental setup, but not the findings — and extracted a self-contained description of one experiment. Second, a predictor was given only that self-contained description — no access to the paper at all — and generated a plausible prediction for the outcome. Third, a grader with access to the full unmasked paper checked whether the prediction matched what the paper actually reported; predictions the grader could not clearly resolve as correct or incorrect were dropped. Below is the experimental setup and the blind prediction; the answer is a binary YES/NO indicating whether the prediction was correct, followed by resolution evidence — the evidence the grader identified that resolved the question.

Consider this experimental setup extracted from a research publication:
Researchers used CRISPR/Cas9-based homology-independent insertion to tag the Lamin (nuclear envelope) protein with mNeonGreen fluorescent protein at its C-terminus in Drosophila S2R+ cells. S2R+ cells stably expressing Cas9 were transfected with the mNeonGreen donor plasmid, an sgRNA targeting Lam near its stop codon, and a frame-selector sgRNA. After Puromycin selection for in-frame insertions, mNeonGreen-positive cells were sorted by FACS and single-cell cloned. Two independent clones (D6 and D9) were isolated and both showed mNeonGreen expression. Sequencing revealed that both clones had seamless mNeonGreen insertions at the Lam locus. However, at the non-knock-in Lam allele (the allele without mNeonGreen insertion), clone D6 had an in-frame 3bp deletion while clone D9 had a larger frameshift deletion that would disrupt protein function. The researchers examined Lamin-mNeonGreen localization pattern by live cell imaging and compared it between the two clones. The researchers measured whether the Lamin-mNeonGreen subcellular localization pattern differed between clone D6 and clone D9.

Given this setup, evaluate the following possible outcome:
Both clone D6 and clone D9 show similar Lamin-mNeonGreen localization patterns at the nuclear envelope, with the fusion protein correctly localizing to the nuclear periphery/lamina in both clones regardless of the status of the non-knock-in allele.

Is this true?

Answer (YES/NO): NO